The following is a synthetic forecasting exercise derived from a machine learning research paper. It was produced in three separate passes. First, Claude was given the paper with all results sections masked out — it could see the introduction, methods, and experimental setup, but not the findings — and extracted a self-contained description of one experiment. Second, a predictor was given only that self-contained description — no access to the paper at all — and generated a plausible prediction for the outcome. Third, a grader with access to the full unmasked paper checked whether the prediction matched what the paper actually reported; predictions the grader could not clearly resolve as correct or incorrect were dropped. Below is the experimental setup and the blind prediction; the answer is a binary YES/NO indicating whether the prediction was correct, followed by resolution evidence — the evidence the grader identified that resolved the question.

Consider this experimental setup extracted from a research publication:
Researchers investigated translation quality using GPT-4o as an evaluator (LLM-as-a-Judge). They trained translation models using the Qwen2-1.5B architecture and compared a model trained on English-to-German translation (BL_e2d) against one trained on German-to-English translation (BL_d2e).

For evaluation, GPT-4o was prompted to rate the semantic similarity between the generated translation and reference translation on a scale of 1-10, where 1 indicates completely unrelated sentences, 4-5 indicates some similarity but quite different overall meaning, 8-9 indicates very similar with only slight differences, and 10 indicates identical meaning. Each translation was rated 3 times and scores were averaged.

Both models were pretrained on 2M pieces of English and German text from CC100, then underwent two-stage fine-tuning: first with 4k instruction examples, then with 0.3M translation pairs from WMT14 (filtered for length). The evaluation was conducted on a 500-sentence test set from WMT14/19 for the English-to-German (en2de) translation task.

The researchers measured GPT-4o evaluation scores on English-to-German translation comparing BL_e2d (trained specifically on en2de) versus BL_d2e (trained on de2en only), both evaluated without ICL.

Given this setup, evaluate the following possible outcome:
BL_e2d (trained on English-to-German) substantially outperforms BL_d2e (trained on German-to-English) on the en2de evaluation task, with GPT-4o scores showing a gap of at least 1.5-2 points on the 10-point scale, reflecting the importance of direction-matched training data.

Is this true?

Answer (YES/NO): NO